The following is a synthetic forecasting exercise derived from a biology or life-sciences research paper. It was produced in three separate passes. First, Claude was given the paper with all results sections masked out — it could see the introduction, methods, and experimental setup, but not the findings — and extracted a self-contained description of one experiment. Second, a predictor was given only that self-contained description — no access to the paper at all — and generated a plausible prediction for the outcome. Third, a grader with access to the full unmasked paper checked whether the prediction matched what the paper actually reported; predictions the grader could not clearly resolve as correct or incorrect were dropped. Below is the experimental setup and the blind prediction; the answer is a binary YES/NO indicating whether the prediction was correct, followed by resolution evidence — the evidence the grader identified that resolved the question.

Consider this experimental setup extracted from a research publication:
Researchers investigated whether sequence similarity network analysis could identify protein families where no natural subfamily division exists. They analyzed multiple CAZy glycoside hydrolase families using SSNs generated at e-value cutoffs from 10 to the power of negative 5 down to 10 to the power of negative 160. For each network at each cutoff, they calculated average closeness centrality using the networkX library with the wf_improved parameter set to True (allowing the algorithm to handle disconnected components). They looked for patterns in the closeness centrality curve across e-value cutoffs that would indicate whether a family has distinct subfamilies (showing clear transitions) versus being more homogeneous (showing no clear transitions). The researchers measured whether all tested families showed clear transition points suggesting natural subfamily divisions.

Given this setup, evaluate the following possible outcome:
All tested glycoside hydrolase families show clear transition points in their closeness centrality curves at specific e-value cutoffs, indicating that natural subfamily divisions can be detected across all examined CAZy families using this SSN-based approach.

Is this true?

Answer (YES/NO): NO